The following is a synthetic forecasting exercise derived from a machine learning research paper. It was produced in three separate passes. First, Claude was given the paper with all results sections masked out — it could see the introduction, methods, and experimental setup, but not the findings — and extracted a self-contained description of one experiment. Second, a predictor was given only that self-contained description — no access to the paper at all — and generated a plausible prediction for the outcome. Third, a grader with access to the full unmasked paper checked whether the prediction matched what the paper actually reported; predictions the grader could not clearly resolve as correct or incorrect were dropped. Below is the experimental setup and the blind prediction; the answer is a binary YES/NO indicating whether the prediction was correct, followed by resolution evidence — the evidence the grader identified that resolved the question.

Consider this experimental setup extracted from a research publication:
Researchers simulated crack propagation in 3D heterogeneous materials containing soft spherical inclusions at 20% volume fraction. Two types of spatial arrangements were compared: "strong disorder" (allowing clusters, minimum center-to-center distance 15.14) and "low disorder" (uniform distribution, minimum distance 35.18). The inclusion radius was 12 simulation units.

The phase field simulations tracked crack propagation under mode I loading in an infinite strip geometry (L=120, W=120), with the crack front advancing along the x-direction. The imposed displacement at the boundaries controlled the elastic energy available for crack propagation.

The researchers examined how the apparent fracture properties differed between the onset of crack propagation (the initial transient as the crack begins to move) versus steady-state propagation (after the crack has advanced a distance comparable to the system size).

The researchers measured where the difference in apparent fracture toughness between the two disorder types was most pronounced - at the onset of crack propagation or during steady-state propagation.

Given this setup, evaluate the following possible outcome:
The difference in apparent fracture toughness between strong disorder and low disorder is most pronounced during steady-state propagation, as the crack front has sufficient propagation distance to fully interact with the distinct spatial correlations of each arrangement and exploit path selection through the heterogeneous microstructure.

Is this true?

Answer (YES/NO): NO